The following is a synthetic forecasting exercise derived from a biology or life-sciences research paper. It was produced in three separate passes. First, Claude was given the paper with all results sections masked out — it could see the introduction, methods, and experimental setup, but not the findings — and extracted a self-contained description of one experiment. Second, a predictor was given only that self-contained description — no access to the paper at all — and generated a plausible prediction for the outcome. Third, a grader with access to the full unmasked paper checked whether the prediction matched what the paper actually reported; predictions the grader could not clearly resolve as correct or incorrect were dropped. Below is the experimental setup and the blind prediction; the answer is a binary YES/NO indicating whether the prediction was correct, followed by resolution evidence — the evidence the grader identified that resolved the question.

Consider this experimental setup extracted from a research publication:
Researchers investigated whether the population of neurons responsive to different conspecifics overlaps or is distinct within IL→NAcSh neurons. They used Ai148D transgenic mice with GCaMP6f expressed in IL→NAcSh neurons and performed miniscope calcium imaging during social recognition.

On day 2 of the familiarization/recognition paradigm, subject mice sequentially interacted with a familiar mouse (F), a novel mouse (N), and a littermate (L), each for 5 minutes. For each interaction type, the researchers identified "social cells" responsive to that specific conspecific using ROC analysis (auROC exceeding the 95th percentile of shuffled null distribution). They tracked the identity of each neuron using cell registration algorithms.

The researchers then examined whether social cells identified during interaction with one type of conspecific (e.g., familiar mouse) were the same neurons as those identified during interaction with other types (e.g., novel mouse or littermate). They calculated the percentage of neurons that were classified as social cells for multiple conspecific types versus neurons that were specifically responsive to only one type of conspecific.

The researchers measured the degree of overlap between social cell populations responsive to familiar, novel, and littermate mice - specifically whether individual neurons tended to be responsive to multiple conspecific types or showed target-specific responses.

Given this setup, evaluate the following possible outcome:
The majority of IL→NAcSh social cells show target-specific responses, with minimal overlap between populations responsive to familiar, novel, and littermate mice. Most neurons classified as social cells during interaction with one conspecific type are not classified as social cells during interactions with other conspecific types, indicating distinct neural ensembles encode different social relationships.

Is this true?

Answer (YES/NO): NO